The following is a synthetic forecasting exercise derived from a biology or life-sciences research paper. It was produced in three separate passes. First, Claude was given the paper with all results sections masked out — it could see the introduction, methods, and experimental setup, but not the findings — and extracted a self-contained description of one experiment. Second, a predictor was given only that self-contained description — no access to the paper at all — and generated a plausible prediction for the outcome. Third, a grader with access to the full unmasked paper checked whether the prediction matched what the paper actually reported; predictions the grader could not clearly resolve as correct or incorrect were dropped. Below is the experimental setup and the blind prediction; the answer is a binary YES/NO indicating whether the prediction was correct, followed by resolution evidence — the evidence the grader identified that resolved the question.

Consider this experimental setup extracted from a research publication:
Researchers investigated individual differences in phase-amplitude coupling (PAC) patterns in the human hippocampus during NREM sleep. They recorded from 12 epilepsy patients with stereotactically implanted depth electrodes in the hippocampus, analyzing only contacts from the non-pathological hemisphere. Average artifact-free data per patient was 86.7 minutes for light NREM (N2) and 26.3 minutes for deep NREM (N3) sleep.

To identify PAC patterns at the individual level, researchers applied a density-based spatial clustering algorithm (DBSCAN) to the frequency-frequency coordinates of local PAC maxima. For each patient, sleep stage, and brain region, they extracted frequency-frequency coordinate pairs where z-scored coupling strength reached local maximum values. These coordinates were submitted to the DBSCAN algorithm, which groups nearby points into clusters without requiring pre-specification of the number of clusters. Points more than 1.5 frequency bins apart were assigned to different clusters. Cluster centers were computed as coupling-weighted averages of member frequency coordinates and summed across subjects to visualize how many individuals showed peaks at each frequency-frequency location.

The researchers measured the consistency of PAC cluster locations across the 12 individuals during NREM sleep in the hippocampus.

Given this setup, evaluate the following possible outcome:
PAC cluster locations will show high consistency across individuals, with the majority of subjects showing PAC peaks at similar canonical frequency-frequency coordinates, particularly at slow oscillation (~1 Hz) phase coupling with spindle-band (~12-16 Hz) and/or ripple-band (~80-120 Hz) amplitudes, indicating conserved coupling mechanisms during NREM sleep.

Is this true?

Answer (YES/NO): NO